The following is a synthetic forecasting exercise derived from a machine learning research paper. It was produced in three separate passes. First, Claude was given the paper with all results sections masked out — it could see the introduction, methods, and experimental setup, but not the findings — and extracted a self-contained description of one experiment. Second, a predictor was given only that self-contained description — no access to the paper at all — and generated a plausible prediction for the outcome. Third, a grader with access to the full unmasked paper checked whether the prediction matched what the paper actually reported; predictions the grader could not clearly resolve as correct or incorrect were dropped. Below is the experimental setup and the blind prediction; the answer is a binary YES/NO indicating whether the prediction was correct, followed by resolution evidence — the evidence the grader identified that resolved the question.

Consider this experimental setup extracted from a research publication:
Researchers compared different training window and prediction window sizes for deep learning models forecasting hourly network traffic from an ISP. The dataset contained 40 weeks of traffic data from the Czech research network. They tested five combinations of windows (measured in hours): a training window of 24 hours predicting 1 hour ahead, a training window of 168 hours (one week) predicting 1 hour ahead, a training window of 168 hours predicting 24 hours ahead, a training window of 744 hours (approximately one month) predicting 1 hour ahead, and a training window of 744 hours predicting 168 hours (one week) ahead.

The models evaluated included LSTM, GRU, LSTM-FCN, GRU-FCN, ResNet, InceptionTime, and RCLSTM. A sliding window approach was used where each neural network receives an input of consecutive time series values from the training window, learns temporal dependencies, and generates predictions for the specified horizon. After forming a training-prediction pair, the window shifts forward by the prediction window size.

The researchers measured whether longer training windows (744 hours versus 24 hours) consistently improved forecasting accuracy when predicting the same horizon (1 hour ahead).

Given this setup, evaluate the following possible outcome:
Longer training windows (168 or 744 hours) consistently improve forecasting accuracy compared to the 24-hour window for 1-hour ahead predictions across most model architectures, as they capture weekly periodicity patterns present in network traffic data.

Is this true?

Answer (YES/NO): NO